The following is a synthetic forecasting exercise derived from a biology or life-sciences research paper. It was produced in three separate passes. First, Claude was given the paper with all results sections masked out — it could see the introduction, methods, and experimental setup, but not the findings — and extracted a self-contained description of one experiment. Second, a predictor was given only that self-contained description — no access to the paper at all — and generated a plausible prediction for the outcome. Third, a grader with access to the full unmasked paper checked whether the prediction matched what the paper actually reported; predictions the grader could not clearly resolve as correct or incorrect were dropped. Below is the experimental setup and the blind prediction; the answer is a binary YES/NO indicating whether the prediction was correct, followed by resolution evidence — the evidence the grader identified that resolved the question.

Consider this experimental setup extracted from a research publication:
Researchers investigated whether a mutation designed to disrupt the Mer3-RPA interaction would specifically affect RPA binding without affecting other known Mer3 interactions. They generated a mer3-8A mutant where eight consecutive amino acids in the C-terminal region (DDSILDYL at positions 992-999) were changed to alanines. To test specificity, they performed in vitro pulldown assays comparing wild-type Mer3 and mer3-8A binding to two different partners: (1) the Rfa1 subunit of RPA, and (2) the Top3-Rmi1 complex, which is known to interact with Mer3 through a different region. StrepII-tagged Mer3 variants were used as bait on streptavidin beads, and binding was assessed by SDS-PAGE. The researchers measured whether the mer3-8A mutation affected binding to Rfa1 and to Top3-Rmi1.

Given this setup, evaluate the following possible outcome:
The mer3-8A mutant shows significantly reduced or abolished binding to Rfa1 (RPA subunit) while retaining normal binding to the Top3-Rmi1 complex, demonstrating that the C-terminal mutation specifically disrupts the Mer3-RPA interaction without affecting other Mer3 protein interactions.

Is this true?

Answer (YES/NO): YES